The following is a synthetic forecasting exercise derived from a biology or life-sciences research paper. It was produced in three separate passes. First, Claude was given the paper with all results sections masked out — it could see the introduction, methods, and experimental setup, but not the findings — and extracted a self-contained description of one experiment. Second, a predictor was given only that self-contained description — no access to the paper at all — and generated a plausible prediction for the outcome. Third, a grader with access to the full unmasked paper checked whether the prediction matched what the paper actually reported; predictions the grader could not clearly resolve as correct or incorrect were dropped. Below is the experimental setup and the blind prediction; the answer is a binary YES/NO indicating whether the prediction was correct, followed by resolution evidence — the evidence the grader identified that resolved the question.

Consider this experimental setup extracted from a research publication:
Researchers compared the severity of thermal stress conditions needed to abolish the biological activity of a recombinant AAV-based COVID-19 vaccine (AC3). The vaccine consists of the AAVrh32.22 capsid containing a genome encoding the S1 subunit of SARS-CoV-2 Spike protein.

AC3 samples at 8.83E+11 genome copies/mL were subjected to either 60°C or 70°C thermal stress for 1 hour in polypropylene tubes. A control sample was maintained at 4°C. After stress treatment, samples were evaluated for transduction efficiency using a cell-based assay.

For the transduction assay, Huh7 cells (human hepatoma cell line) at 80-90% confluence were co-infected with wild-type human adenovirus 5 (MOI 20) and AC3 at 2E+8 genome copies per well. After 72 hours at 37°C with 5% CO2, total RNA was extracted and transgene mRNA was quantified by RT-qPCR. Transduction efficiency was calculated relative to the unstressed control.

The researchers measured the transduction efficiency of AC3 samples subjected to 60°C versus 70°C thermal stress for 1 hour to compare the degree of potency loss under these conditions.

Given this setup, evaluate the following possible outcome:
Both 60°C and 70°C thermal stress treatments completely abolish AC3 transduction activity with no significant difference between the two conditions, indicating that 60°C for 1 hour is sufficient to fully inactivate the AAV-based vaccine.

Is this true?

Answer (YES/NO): NO